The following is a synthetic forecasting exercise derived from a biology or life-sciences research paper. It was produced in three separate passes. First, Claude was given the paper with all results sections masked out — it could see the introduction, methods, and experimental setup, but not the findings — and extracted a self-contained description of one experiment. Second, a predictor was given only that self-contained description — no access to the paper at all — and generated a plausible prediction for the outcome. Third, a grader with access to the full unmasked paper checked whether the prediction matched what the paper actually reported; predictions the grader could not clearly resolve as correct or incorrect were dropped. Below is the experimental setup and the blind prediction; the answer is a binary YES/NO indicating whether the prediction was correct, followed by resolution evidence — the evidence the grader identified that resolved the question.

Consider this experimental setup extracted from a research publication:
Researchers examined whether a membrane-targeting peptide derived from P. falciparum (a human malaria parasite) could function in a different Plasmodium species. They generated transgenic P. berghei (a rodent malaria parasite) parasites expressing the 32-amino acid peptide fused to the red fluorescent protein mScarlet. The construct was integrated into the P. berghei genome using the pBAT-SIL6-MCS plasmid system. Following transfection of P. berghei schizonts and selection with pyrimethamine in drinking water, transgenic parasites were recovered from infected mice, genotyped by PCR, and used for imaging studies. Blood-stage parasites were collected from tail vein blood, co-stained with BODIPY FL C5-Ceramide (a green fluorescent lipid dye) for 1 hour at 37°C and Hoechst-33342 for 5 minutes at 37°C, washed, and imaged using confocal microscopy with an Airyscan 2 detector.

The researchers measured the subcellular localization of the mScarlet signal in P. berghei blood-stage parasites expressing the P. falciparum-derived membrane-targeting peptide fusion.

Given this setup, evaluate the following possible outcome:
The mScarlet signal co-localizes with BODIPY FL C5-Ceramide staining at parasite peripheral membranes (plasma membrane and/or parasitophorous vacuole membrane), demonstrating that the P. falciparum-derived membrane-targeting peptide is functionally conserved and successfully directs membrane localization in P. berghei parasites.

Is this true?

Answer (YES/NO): NO